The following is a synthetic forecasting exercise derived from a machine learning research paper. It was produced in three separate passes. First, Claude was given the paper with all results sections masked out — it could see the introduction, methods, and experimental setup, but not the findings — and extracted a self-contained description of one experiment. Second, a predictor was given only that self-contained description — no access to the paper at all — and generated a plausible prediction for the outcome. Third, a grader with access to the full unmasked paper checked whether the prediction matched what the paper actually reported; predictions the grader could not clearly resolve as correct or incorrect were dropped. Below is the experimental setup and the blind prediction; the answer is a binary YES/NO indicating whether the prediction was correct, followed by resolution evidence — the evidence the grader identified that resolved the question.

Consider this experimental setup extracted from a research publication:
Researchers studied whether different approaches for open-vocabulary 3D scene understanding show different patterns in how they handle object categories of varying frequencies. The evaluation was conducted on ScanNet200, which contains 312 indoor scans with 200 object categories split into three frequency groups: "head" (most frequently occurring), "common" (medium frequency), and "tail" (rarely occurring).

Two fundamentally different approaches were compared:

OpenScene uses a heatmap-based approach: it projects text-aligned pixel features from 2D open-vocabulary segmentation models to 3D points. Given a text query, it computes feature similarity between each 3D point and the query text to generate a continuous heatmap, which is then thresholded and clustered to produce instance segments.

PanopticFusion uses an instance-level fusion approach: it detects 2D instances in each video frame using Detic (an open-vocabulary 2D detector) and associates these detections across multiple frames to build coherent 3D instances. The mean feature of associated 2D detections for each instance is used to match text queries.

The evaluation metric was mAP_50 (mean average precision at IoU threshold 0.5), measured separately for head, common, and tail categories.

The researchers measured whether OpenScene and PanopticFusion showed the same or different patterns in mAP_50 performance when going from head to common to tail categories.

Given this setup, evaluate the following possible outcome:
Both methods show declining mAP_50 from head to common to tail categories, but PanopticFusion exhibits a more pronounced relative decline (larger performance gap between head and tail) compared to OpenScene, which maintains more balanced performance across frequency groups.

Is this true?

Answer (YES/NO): NO